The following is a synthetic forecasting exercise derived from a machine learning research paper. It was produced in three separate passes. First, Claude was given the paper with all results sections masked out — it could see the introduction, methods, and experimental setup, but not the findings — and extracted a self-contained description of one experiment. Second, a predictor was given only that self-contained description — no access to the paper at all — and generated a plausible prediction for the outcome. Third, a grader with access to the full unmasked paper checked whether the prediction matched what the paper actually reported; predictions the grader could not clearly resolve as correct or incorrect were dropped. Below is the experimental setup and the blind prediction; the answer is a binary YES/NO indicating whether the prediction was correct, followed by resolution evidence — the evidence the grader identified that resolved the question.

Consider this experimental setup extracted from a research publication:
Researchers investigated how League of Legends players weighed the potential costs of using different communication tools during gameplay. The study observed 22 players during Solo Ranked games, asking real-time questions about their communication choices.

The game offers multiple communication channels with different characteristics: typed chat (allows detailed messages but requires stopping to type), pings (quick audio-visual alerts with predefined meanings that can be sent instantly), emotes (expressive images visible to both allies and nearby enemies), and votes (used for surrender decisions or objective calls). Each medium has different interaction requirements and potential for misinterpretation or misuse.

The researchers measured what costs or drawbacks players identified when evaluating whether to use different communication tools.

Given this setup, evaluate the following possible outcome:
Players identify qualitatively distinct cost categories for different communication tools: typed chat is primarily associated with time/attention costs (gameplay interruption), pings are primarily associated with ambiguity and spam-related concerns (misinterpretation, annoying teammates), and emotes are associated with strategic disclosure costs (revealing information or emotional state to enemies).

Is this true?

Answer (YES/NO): NO